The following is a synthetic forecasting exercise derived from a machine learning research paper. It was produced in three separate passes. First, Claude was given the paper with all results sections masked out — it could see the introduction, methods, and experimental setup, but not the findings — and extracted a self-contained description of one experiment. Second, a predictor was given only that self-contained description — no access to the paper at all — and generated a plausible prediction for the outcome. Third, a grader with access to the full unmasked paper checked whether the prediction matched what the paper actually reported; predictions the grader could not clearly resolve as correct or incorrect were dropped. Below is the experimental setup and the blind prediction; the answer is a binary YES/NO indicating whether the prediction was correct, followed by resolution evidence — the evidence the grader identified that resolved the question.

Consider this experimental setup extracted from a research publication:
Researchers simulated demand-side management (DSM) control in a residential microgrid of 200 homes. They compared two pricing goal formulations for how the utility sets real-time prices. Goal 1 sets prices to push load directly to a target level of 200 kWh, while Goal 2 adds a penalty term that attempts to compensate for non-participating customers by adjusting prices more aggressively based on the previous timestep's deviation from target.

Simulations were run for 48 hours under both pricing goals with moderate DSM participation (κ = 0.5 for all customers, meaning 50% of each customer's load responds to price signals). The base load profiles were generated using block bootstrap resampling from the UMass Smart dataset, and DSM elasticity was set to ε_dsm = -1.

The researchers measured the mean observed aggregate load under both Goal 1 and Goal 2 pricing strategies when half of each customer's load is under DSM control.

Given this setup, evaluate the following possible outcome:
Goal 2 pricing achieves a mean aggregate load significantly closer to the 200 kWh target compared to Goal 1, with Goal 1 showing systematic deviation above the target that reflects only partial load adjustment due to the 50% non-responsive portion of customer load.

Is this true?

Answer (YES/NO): YES